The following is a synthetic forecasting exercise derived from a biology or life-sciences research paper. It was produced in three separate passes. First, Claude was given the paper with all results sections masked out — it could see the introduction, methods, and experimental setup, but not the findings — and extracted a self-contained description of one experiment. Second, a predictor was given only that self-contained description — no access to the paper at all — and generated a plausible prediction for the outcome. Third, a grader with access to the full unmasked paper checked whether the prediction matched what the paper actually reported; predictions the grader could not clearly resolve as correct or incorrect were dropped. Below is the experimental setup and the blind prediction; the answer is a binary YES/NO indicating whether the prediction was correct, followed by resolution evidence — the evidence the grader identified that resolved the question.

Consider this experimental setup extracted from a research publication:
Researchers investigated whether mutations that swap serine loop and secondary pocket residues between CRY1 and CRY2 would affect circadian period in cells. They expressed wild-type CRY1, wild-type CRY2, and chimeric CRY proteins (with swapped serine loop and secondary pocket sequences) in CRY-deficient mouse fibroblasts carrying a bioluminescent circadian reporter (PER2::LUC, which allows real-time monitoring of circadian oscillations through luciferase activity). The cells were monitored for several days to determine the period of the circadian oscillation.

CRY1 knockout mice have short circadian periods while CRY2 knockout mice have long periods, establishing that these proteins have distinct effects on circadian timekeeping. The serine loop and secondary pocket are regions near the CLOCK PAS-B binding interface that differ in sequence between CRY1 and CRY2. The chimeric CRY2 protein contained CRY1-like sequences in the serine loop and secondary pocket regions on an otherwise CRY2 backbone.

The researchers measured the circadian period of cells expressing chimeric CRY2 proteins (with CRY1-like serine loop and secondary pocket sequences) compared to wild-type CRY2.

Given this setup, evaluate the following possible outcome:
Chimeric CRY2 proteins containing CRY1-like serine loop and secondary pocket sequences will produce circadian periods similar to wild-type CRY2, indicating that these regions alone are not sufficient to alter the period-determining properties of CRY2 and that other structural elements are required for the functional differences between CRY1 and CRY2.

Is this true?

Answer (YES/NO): NO